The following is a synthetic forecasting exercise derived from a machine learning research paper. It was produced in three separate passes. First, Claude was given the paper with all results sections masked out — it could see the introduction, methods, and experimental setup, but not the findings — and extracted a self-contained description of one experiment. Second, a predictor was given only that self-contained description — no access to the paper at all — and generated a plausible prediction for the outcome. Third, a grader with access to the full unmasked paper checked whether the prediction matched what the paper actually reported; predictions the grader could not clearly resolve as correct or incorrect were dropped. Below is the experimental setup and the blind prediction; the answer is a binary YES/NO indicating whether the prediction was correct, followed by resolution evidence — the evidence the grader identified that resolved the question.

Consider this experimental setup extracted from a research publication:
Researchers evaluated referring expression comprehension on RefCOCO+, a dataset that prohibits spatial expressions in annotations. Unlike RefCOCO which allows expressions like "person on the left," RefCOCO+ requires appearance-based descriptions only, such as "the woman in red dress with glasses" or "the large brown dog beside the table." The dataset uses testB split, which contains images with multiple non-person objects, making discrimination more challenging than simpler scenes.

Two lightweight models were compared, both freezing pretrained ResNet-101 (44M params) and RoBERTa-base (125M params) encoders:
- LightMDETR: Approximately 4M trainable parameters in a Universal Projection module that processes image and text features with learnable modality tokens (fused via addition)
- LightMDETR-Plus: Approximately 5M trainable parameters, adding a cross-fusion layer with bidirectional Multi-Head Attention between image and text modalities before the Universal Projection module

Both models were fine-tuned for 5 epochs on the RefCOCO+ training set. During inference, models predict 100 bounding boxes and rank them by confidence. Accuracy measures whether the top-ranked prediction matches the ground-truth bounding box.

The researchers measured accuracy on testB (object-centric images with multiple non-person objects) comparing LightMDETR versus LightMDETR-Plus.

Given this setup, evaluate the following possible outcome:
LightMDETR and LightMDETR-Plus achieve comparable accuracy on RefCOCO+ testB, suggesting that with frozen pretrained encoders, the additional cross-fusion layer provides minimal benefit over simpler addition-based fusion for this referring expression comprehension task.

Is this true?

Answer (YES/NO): YES